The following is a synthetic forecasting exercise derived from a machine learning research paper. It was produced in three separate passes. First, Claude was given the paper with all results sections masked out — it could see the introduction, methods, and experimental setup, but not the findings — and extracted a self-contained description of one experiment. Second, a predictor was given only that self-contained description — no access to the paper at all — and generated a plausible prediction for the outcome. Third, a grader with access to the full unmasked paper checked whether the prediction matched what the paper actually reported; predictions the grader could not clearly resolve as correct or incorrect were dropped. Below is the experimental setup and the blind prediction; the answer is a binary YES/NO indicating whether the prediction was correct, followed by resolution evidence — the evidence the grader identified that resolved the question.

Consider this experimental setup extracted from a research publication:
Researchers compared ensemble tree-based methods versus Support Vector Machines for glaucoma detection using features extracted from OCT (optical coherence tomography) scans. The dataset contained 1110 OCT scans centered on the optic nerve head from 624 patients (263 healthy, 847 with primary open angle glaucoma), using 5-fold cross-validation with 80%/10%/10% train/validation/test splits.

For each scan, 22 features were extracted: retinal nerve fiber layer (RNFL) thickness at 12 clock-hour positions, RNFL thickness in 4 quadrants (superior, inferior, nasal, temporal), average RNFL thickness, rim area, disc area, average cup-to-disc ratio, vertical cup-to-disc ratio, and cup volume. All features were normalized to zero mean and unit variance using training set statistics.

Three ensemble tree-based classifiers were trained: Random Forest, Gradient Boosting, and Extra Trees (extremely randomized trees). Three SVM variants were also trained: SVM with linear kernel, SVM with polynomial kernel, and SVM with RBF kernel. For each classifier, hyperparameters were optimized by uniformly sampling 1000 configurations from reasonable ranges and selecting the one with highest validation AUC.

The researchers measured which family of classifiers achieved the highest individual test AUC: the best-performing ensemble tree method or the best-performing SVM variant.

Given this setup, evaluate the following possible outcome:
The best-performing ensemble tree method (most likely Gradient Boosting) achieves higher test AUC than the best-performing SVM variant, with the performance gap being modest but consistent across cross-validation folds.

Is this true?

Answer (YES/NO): NO